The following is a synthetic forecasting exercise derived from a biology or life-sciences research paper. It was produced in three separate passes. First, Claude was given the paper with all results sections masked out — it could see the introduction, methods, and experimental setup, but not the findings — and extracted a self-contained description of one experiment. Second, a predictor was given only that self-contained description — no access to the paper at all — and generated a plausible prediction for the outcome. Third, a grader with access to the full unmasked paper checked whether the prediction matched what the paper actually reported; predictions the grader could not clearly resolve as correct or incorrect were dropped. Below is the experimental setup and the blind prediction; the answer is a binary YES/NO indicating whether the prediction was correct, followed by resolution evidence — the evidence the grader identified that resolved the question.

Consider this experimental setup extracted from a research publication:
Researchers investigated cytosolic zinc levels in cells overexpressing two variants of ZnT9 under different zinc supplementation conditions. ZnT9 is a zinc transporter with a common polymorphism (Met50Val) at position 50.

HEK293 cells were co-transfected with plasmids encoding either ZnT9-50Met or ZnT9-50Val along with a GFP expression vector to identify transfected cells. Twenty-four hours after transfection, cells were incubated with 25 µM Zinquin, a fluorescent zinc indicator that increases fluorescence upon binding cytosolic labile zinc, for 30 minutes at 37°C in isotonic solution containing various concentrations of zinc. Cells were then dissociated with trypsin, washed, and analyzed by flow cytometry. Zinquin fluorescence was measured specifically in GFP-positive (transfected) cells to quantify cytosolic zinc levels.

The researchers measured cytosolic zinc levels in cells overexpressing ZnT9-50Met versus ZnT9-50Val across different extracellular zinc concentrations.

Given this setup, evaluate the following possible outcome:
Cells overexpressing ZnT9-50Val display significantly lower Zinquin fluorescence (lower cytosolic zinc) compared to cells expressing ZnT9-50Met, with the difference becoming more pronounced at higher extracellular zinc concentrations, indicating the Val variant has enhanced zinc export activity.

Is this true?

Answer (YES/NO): NO